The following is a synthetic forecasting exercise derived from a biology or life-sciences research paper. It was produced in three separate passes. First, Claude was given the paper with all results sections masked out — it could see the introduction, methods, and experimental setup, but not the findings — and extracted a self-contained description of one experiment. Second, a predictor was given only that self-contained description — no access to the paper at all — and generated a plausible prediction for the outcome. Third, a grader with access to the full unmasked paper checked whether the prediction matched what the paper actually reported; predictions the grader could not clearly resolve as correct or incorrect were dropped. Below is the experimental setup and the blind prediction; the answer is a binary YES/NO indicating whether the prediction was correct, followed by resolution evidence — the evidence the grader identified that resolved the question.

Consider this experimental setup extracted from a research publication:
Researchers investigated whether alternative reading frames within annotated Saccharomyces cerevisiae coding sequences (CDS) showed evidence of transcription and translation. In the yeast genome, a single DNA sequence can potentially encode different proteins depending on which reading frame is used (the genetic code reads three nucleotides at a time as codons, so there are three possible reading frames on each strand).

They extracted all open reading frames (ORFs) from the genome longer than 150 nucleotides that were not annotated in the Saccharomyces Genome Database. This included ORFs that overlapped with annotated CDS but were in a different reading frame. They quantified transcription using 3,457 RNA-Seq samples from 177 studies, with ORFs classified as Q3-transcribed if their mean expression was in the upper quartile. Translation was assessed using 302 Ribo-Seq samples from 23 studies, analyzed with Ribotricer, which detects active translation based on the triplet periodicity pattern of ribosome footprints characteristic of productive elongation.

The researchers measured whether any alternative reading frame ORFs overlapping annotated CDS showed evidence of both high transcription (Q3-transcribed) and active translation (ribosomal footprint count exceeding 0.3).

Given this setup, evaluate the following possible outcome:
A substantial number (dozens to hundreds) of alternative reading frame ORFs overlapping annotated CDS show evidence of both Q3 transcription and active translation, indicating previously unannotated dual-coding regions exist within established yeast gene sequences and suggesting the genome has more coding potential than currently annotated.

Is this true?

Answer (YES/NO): YES